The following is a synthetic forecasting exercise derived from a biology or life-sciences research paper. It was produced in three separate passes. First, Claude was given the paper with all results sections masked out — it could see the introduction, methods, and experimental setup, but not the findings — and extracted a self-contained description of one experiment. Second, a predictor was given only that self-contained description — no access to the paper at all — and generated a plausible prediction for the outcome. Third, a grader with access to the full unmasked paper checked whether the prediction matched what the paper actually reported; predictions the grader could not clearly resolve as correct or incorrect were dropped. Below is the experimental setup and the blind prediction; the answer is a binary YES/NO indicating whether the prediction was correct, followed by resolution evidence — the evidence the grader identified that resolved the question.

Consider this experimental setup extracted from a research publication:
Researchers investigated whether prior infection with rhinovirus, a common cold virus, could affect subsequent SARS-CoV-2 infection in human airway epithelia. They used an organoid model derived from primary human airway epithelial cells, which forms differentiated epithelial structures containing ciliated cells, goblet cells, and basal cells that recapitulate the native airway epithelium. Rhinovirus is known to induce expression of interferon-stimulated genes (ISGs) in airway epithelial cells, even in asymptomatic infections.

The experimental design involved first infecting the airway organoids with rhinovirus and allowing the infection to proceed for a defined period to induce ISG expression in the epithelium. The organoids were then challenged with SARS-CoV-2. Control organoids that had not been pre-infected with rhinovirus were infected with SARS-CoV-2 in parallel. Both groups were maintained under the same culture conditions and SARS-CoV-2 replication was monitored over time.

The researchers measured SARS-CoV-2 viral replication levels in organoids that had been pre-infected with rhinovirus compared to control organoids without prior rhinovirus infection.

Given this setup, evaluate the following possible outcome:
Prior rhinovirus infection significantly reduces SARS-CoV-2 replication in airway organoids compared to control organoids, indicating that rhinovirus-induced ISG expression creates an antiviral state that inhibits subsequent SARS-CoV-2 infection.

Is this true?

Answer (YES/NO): YES